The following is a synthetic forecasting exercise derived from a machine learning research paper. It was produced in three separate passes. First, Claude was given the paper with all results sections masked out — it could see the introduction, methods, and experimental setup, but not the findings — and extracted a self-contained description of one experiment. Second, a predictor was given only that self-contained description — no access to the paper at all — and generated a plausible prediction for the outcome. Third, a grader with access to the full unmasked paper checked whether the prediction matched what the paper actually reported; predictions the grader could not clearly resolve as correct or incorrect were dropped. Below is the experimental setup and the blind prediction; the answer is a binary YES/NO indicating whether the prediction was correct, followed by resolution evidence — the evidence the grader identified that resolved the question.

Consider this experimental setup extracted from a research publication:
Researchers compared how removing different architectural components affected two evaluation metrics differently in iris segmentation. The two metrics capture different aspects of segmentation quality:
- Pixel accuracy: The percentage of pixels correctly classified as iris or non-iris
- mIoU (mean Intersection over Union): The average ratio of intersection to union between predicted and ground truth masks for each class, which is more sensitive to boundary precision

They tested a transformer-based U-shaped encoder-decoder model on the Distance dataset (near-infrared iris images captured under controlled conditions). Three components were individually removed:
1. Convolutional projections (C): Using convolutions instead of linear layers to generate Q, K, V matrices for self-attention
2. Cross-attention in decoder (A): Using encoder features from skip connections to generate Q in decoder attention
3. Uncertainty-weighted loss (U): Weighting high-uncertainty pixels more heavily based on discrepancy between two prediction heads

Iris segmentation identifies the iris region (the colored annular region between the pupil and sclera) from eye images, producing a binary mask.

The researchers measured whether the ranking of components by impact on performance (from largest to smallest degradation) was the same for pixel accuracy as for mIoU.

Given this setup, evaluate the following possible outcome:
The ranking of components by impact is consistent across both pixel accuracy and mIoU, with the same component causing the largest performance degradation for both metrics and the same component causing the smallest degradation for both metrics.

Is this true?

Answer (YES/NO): YES